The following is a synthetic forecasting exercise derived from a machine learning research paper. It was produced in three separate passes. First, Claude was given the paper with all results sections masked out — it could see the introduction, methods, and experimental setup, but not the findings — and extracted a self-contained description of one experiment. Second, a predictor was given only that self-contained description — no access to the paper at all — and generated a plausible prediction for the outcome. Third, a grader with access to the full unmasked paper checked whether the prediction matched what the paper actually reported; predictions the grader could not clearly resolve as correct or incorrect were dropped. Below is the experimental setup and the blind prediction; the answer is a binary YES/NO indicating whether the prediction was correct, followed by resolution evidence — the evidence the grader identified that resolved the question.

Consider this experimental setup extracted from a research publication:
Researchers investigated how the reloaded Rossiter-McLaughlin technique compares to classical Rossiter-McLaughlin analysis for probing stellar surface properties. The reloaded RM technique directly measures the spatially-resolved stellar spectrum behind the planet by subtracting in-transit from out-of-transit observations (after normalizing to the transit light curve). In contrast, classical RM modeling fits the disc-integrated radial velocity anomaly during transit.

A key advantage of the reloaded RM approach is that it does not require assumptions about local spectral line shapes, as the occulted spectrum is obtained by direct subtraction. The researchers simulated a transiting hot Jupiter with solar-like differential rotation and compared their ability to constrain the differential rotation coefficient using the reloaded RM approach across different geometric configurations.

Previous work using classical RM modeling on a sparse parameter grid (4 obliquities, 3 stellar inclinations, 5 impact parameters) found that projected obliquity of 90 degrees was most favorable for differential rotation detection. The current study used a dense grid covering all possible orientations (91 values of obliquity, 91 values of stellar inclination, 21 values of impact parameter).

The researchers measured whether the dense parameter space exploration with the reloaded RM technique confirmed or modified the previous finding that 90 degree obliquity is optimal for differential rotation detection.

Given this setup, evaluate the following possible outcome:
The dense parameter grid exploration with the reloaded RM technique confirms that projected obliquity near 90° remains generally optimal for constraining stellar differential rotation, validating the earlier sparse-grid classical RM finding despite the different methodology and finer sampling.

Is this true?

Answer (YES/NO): NO